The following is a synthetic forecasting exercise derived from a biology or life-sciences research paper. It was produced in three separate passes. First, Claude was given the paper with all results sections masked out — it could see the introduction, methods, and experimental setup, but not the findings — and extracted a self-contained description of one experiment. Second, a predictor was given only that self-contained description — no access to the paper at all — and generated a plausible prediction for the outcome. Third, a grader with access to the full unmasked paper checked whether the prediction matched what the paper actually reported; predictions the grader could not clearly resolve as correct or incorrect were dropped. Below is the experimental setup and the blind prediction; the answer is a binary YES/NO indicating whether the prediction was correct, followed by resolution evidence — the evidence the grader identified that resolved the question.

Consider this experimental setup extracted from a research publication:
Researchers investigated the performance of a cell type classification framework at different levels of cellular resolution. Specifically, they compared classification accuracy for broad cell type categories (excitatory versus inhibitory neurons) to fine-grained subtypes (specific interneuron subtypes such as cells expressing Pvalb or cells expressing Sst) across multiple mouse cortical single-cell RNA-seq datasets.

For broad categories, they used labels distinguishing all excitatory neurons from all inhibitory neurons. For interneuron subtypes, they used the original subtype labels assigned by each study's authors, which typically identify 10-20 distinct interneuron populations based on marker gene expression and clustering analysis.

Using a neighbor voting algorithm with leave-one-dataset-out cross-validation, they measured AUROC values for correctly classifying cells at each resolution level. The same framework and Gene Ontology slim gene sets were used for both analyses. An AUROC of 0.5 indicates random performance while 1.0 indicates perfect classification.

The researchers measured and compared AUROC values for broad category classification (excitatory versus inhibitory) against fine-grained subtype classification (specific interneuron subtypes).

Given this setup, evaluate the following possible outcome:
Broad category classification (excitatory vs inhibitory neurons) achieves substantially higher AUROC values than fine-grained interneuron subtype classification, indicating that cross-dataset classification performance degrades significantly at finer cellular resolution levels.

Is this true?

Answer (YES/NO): NO